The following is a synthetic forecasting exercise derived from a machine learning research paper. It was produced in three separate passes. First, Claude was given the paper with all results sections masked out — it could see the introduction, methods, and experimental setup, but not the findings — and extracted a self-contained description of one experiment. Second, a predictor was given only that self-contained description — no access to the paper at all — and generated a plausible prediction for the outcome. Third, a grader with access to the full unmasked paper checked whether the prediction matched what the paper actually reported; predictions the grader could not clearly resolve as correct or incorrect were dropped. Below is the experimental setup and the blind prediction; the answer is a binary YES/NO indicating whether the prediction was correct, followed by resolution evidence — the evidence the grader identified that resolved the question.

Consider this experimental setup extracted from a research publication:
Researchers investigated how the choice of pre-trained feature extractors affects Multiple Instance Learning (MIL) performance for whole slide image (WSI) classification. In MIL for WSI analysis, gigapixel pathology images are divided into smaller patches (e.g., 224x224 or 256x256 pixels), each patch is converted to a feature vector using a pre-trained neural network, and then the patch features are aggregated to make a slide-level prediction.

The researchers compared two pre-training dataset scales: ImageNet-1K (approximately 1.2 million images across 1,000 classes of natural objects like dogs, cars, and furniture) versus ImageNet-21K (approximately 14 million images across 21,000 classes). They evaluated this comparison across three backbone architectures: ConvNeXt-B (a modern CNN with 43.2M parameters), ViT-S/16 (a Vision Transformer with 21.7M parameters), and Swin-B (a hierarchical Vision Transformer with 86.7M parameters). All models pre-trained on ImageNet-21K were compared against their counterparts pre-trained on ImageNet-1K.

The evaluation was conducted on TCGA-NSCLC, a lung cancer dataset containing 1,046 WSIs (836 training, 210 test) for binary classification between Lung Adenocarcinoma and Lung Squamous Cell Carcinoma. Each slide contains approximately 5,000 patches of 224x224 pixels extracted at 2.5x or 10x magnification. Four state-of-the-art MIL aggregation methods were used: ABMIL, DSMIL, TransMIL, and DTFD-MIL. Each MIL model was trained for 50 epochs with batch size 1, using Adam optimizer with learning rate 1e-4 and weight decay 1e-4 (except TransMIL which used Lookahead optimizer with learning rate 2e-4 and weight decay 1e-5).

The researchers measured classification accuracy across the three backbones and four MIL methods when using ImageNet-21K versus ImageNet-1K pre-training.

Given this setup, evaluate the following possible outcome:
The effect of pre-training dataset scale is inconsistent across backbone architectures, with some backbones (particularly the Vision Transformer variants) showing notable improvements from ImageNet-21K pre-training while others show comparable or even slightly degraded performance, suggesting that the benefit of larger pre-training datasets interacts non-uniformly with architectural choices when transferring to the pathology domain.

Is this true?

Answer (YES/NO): NO